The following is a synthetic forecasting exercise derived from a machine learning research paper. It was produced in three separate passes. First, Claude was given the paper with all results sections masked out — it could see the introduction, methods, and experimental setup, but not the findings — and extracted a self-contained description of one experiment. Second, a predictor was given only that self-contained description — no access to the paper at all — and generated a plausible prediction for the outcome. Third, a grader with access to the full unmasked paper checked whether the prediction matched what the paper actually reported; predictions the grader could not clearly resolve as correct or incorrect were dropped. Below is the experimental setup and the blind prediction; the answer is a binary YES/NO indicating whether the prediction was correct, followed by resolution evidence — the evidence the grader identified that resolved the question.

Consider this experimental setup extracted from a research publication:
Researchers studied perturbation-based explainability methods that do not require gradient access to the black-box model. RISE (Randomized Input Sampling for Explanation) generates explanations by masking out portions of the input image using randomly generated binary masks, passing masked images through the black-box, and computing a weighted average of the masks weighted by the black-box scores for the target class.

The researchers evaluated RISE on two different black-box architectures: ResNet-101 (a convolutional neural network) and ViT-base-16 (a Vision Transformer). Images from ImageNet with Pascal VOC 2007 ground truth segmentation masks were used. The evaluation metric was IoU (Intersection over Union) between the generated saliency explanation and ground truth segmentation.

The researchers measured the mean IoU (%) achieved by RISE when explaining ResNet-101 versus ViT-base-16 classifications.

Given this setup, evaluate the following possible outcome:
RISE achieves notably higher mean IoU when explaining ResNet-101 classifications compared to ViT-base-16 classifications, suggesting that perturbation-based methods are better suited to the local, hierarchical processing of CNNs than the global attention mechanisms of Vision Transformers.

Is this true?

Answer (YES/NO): NO